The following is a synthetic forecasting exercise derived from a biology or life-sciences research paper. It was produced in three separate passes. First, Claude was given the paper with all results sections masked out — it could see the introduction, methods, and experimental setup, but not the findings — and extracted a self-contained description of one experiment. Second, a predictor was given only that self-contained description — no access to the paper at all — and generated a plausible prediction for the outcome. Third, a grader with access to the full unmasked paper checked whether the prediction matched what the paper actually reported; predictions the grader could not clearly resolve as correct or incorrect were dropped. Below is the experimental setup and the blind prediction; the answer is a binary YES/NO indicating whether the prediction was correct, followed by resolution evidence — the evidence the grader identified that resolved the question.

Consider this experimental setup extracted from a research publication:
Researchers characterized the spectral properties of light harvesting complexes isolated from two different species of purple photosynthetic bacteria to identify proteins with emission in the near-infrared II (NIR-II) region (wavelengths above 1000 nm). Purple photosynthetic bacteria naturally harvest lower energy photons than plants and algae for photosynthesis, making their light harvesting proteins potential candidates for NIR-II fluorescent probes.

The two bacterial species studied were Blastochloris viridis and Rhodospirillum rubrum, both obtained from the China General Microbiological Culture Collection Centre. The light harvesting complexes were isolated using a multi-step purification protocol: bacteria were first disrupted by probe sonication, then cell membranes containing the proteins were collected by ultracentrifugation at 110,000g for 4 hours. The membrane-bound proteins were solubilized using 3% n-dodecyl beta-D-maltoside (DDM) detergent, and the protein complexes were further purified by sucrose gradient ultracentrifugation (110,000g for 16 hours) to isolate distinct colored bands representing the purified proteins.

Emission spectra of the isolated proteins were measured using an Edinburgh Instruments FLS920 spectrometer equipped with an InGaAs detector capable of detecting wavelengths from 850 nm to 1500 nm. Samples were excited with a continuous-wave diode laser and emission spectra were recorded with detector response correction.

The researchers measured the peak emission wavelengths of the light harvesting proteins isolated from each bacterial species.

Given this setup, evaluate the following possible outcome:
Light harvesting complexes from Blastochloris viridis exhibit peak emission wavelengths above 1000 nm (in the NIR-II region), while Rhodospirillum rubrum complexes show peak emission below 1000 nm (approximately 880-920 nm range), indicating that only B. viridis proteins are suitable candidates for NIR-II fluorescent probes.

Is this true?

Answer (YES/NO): YES